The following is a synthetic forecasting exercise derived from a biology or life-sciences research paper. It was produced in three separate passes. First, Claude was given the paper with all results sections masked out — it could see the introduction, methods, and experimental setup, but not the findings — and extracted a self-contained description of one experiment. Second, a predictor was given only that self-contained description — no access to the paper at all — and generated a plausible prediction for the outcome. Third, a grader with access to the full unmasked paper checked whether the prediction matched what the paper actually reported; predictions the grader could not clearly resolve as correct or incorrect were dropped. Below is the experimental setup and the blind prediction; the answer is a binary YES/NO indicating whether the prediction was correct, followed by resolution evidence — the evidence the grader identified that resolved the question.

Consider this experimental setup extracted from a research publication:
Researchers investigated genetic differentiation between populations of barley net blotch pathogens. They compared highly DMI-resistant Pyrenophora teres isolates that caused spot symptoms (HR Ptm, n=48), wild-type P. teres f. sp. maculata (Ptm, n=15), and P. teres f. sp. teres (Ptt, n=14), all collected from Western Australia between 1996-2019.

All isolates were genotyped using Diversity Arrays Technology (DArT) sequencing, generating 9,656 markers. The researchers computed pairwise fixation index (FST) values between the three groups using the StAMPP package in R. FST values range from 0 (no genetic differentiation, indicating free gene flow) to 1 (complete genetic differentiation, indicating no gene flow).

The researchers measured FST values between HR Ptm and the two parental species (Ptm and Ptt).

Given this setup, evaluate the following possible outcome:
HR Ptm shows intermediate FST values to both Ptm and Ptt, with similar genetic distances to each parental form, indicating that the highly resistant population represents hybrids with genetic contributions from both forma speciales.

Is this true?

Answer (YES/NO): NO